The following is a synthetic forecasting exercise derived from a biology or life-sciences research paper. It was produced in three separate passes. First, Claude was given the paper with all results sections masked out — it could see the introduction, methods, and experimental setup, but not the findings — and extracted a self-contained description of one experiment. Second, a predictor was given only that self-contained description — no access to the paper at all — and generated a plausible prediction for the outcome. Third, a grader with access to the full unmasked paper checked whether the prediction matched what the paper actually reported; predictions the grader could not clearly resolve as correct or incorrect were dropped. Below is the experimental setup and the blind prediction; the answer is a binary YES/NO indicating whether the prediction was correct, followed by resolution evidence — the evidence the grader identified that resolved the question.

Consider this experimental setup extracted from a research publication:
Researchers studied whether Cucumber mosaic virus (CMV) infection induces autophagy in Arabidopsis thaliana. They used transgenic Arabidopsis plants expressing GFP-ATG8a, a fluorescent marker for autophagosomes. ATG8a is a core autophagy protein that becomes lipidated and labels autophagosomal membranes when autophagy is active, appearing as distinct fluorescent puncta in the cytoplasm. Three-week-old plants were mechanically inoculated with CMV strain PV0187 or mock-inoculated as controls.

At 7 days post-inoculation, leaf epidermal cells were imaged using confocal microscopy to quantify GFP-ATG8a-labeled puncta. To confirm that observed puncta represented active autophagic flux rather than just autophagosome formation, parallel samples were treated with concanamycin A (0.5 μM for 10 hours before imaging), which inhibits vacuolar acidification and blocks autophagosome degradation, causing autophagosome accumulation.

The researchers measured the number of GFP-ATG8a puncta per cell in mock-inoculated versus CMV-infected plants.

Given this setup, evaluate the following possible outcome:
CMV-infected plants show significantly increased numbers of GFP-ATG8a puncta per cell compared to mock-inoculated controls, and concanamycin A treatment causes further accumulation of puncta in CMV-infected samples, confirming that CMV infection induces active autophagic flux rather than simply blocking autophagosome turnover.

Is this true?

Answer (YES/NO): YES